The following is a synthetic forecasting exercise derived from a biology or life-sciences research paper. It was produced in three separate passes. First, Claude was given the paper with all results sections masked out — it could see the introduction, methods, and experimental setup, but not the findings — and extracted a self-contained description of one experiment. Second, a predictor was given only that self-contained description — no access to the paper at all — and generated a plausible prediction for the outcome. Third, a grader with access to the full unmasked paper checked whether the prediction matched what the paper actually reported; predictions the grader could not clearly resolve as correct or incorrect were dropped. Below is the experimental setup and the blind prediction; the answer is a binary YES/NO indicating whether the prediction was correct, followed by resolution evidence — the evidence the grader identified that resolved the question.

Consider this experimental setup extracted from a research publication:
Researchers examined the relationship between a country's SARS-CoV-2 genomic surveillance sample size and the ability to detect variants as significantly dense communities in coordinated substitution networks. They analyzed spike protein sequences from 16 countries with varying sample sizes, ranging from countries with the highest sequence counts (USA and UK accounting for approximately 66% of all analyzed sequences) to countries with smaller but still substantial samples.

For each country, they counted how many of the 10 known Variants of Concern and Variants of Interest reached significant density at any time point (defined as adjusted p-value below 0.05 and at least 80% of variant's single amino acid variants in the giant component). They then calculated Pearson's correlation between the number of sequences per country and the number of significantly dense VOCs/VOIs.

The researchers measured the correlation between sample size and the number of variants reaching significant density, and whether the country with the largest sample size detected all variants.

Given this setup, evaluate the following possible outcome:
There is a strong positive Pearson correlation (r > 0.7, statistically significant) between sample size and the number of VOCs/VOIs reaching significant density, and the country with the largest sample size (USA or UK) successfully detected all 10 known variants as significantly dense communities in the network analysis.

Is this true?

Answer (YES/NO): NO